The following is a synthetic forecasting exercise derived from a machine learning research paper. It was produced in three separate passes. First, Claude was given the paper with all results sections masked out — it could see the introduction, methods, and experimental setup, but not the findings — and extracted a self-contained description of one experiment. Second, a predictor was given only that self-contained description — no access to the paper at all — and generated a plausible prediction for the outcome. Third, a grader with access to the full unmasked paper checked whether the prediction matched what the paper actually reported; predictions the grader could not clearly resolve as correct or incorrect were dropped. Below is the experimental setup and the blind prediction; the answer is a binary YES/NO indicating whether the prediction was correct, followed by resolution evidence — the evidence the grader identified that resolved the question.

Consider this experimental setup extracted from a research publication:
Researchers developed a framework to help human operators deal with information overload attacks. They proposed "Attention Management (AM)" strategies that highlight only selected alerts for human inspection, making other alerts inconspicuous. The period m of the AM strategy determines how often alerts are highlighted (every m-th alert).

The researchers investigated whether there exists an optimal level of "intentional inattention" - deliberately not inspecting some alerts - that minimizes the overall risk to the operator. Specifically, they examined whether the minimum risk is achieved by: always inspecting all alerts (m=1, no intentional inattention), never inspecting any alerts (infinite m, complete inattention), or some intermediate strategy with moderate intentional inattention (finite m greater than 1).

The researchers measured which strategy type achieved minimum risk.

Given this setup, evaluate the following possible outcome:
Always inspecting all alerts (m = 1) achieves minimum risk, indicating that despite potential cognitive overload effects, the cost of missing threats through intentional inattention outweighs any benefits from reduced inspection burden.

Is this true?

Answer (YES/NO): NO